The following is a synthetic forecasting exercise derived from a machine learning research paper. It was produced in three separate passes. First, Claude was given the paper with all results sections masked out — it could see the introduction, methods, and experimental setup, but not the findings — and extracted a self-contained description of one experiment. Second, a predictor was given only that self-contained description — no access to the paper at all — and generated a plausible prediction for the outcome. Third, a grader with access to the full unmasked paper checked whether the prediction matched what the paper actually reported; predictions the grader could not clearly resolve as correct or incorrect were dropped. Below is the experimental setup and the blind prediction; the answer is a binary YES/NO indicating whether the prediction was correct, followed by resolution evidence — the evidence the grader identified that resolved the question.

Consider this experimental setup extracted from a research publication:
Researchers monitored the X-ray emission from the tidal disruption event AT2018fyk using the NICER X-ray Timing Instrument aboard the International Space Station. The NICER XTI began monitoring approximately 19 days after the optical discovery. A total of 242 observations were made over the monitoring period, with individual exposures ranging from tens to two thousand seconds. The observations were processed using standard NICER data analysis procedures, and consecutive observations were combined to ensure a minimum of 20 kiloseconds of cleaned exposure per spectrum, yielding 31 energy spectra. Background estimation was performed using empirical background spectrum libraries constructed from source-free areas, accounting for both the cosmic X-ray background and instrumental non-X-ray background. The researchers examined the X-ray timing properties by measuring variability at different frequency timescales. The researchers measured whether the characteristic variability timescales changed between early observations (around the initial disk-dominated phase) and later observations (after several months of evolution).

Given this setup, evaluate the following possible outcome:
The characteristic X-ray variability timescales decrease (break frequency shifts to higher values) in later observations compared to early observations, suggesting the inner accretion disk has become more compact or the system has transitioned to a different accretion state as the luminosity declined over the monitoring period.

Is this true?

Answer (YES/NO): YES